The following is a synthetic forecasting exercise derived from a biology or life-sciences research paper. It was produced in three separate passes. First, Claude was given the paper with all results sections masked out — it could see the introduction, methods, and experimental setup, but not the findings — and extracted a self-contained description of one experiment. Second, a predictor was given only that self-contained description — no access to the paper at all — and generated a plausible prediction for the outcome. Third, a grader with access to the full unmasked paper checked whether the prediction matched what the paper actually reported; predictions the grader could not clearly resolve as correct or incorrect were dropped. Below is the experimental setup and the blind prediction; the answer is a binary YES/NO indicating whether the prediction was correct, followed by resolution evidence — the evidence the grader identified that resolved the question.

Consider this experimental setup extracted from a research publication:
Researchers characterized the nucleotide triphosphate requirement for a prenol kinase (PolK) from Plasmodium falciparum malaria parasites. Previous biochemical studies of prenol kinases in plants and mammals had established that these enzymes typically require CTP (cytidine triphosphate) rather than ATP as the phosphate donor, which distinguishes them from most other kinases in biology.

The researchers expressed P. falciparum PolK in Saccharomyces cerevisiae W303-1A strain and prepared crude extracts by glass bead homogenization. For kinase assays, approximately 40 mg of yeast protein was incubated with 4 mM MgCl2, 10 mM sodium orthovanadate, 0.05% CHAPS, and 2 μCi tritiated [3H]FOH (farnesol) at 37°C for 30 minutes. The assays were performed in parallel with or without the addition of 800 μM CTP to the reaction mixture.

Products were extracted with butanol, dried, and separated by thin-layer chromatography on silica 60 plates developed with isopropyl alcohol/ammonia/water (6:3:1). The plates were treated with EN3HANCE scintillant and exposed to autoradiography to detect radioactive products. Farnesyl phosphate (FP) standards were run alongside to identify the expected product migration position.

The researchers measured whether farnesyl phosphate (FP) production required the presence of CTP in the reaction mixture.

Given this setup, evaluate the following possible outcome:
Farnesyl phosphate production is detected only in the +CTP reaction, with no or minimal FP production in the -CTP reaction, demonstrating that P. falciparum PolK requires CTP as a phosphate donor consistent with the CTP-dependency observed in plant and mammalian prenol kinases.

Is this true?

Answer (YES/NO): YES